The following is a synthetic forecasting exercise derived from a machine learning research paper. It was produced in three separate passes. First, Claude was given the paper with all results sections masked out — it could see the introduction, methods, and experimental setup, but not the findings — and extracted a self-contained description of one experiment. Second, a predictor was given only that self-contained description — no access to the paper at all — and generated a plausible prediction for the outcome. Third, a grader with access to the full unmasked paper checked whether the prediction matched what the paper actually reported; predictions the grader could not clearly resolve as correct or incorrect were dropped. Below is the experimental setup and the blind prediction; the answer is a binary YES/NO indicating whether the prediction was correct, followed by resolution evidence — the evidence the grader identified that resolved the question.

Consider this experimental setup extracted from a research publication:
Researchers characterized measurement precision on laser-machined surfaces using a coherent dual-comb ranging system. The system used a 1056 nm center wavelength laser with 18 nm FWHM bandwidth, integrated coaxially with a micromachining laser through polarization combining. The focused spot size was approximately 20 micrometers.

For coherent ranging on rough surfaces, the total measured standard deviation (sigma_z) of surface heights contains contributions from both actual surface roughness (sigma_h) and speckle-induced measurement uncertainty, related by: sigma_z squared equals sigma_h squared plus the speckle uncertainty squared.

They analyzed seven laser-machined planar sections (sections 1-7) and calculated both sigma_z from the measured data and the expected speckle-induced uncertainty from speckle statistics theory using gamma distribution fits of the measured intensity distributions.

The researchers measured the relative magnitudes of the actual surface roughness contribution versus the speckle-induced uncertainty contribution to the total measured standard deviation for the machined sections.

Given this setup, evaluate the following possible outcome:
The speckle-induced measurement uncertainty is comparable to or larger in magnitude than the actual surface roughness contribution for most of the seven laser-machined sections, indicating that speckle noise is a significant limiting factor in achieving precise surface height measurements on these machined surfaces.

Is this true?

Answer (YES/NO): YES